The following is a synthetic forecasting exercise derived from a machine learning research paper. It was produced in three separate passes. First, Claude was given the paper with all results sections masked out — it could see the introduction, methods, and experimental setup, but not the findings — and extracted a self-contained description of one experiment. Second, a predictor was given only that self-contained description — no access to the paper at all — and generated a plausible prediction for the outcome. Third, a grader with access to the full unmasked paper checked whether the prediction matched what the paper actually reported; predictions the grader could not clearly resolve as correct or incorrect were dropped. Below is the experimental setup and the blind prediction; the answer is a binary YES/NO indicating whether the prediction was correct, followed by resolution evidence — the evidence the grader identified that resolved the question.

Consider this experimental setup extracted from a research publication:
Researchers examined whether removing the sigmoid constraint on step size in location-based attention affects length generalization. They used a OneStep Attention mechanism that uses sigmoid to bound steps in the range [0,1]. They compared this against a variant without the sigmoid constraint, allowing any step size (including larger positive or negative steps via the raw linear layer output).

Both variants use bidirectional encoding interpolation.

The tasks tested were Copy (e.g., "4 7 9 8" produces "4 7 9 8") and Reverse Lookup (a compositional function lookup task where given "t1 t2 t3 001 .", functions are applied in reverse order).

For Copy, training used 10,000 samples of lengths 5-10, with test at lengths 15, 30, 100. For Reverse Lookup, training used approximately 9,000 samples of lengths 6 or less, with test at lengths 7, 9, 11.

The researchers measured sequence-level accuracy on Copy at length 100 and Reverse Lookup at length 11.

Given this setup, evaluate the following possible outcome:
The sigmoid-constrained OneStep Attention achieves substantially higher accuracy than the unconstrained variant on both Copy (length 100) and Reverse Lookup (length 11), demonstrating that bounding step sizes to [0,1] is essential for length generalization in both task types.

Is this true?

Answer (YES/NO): NO